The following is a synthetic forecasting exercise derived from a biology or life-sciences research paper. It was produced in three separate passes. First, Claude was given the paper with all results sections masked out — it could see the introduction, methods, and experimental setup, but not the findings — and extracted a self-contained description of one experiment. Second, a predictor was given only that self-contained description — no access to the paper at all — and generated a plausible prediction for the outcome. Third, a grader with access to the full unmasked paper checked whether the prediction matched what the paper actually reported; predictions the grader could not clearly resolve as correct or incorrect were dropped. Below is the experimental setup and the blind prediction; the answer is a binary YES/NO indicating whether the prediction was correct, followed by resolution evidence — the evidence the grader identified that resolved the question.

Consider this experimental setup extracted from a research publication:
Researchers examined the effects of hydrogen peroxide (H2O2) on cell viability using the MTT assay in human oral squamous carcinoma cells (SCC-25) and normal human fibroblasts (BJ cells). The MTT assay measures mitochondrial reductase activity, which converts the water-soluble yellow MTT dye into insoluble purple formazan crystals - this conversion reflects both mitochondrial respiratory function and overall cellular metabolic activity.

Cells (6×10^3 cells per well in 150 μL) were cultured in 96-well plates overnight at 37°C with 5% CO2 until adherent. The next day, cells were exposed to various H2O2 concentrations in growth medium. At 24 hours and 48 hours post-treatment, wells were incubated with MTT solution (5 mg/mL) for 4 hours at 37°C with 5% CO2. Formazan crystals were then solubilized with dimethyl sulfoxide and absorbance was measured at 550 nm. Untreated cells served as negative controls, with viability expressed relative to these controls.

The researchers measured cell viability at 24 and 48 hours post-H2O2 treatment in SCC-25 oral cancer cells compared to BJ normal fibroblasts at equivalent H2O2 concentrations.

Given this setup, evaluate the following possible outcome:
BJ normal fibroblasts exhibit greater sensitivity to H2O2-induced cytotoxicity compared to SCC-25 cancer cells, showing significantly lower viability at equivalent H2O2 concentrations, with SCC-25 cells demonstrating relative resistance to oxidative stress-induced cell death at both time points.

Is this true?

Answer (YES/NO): NO